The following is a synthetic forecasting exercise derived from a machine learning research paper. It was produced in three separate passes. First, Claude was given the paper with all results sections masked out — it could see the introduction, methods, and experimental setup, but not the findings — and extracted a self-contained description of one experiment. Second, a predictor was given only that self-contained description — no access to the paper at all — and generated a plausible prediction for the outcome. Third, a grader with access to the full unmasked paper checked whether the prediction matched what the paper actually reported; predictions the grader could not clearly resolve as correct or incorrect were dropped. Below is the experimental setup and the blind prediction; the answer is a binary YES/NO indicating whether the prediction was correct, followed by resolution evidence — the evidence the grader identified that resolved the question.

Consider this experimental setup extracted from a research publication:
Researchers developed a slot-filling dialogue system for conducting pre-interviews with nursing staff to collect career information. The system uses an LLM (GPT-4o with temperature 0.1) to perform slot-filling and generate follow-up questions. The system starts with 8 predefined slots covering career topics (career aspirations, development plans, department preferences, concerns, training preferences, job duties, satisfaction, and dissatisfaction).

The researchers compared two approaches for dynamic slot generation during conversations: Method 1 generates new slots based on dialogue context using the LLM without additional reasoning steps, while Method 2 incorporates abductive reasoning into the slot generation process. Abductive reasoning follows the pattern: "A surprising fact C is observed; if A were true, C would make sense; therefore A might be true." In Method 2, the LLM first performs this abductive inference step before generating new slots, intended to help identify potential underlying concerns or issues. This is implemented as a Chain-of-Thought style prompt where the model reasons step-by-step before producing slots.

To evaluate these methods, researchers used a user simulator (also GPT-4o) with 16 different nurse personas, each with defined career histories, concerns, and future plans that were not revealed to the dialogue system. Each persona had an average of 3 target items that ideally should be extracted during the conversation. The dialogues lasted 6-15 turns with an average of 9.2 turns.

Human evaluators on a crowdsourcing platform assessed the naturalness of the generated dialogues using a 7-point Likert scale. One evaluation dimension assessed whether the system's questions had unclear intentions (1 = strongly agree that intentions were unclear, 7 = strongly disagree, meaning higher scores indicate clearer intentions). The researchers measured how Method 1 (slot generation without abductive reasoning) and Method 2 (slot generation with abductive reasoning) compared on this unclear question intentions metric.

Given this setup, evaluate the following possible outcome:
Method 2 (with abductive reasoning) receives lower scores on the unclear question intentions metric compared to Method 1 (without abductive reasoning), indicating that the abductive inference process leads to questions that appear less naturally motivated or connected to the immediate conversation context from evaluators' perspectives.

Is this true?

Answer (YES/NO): NO